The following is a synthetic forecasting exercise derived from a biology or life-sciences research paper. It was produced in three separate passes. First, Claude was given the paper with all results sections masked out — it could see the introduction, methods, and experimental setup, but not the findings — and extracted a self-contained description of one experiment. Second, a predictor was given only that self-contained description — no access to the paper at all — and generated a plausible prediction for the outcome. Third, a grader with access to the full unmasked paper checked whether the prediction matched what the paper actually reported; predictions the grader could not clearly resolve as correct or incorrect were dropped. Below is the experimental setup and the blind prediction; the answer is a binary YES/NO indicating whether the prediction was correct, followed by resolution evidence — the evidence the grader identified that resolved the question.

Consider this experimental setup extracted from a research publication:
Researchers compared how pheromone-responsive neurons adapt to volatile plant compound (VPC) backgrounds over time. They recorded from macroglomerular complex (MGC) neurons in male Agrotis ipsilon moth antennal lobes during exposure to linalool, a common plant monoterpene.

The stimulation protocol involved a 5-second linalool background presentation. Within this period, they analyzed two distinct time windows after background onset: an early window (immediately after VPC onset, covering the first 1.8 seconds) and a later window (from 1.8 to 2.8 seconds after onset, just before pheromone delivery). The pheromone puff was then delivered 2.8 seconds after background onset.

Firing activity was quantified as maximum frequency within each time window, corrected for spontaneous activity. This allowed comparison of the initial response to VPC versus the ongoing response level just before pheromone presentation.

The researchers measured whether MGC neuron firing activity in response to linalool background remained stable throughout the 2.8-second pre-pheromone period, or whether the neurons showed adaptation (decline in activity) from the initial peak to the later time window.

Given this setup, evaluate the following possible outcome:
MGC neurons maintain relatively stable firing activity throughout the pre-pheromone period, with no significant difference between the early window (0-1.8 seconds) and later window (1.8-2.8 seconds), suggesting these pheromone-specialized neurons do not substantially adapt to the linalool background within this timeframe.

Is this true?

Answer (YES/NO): NO